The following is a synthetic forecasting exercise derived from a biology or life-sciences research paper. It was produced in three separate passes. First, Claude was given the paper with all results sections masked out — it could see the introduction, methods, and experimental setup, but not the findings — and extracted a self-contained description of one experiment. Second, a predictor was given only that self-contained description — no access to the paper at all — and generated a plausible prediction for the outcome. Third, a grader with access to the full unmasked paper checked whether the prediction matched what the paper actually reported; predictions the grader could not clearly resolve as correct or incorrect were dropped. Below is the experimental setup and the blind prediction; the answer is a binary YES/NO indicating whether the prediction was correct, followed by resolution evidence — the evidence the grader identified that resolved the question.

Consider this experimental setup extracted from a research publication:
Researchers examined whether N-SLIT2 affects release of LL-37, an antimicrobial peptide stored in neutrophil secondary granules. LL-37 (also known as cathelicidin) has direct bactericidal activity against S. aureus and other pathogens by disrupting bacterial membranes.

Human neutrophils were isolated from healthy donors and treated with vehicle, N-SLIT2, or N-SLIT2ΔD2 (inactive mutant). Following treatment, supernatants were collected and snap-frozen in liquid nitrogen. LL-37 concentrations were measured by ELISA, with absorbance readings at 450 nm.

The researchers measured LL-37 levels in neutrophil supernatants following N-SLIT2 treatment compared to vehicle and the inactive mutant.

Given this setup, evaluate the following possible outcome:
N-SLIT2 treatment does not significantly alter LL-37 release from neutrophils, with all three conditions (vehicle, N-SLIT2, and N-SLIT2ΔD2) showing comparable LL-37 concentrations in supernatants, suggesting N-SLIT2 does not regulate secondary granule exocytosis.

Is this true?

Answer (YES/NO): NO